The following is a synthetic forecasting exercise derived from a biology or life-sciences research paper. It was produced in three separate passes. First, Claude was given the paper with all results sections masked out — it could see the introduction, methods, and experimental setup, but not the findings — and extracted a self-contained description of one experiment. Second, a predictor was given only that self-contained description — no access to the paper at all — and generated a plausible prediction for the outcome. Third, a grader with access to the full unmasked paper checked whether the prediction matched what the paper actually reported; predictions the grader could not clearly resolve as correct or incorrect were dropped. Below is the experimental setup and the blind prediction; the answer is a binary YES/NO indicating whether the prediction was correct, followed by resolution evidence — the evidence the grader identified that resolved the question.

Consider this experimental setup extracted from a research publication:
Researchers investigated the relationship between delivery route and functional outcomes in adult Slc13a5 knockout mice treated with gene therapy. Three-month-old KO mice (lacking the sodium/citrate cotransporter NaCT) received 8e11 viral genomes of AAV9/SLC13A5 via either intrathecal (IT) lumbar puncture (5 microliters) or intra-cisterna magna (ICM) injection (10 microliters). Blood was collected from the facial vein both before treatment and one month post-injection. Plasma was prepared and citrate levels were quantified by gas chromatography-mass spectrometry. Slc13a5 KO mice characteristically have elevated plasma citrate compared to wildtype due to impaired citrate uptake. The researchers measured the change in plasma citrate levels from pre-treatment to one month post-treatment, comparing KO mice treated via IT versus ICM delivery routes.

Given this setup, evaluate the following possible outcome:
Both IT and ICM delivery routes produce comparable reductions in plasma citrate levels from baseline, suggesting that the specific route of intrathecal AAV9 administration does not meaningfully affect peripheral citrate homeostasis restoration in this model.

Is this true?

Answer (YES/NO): NO